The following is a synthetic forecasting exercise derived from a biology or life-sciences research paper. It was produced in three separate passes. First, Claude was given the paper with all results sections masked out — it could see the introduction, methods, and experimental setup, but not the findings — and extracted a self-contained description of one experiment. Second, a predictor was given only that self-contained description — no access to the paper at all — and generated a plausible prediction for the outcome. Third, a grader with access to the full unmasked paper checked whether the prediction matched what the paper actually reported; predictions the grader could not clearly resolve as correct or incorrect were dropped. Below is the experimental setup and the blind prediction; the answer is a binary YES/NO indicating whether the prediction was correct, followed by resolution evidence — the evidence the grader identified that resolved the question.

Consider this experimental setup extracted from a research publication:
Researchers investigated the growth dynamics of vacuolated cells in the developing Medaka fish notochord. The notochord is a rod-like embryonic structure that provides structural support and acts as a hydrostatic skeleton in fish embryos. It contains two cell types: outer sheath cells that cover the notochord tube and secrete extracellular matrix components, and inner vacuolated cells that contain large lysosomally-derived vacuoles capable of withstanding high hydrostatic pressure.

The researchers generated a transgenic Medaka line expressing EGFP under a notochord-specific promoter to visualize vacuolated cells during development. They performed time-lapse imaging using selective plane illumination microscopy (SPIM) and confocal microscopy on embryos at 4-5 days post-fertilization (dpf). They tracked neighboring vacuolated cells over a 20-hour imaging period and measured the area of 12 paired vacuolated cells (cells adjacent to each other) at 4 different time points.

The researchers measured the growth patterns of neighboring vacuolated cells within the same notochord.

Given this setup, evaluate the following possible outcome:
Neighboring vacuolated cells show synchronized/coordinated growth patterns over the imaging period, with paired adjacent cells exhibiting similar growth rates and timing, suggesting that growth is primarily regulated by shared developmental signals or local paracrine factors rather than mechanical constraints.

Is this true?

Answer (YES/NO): NO